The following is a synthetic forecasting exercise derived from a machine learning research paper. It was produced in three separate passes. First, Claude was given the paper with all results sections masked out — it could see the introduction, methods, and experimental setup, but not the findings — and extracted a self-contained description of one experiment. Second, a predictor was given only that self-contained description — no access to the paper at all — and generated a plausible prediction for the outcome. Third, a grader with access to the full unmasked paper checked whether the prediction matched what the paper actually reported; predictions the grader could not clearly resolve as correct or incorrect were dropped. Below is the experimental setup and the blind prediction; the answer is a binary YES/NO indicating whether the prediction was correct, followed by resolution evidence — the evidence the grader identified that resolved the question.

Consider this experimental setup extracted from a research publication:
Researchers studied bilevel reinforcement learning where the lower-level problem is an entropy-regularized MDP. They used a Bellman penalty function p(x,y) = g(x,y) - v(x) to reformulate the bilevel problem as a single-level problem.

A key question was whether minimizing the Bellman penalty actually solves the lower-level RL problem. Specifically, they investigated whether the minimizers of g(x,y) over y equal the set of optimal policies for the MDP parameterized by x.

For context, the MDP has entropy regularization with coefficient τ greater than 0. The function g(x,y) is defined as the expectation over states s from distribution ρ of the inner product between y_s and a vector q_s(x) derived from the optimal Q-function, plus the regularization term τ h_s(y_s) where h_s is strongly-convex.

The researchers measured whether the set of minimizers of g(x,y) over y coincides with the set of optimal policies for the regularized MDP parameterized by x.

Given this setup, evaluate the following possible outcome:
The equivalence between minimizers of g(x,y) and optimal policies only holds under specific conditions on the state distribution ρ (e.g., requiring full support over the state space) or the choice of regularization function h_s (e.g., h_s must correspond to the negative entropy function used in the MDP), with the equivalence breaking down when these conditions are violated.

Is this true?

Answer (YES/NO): NO